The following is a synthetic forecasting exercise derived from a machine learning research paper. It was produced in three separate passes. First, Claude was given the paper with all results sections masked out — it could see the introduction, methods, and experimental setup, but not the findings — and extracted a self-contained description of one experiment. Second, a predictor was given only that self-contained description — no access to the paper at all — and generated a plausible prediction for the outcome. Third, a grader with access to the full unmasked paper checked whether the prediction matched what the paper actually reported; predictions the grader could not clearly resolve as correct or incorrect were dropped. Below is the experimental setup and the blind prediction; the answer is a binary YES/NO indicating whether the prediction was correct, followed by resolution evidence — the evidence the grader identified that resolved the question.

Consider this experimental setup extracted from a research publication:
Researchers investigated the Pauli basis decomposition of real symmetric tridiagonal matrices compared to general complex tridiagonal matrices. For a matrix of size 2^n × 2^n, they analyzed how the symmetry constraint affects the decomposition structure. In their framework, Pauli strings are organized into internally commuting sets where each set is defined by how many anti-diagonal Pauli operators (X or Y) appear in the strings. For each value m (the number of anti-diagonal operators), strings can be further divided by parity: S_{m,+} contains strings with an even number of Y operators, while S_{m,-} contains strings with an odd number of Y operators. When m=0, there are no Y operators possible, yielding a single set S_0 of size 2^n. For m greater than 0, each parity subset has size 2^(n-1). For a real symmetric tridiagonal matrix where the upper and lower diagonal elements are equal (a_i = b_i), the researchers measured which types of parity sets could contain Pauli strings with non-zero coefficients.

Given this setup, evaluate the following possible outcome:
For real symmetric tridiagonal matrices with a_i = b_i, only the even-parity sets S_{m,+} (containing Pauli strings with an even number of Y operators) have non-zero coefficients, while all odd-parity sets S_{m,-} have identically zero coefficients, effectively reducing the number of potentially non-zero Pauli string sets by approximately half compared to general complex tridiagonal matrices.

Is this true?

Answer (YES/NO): YES